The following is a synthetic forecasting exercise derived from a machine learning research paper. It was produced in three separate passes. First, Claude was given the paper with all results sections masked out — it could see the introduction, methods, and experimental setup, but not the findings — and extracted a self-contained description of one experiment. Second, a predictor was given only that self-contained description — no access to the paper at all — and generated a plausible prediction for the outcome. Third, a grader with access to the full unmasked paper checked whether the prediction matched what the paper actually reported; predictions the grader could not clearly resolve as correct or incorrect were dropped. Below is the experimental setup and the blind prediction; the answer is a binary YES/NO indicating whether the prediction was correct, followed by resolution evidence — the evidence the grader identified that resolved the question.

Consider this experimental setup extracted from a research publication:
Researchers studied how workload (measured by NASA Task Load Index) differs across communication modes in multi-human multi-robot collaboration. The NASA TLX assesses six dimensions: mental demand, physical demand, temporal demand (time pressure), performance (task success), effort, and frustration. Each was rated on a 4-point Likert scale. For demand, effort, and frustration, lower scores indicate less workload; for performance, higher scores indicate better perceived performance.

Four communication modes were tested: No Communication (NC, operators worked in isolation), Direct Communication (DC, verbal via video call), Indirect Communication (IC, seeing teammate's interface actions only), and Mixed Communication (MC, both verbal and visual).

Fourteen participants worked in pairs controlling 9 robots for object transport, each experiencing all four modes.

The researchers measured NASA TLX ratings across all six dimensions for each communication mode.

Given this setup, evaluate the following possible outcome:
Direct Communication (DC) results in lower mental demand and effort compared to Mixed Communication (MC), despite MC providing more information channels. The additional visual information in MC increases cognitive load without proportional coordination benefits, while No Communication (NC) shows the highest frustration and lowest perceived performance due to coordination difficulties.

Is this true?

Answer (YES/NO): NO